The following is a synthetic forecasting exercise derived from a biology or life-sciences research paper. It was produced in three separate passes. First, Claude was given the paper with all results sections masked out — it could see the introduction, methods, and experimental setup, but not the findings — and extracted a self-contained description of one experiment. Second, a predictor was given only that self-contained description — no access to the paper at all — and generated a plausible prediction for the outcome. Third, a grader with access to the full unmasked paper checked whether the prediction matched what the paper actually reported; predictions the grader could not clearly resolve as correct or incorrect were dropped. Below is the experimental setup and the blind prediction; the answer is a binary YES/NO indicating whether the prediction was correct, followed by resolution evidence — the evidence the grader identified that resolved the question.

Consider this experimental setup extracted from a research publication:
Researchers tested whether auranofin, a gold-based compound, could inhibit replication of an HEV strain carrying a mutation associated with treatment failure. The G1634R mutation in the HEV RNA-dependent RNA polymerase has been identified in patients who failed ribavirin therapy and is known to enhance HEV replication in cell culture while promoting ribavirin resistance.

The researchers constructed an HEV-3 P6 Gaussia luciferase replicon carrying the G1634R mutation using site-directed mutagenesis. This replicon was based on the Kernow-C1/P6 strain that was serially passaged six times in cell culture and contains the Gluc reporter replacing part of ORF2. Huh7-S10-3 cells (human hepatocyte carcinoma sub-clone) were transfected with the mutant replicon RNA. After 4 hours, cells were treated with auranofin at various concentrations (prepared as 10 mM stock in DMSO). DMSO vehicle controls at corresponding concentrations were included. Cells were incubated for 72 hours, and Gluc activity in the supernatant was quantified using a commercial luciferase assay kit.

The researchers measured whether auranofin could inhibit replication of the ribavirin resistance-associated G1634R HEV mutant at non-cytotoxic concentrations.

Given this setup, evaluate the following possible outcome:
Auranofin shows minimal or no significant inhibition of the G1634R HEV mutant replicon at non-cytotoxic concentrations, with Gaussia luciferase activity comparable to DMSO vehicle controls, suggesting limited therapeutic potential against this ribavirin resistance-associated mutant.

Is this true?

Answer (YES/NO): NO